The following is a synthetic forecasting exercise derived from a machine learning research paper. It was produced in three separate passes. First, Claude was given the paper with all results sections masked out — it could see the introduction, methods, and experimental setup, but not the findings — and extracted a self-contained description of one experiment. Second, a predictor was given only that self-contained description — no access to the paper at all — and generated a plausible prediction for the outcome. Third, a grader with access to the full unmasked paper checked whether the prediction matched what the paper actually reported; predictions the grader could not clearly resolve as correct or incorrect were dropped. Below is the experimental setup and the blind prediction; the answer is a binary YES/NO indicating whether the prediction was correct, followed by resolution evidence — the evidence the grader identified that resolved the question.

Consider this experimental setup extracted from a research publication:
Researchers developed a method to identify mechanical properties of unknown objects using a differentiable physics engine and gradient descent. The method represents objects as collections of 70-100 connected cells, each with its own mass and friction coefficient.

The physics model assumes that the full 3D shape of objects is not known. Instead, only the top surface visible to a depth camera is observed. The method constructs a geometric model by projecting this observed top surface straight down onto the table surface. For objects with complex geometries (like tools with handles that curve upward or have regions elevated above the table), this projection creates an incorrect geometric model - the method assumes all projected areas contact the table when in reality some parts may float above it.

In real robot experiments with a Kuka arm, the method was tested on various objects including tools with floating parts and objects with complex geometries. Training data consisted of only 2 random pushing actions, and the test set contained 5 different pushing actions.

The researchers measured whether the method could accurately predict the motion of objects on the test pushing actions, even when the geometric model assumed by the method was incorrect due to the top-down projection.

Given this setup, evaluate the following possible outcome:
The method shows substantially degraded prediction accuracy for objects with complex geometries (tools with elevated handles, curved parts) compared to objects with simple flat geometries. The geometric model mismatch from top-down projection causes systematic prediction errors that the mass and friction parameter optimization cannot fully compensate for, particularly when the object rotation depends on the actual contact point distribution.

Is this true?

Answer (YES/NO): NO